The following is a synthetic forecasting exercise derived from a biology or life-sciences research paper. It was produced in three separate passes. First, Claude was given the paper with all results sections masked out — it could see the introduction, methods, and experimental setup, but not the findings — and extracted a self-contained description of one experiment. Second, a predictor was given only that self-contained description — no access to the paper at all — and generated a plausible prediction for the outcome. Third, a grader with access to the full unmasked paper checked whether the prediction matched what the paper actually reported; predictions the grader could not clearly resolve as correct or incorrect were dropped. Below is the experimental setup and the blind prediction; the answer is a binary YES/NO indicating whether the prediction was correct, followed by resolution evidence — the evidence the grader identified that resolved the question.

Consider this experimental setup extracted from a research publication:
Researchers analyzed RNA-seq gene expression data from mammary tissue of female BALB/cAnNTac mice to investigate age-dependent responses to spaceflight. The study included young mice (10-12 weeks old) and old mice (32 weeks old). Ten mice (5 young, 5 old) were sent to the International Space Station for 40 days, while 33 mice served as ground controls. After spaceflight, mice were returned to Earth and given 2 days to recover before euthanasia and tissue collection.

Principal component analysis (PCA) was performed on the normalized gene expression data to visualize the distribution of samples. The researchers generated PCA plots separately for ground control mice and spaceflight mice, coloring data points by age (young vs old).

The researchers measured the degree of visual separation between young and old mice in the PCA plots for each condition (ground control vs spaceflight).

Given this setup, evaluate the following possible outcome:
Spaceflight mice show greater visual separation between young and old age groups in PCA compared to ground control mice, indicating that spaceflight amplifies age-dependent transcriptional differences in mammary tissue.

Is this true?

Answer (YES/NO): YES